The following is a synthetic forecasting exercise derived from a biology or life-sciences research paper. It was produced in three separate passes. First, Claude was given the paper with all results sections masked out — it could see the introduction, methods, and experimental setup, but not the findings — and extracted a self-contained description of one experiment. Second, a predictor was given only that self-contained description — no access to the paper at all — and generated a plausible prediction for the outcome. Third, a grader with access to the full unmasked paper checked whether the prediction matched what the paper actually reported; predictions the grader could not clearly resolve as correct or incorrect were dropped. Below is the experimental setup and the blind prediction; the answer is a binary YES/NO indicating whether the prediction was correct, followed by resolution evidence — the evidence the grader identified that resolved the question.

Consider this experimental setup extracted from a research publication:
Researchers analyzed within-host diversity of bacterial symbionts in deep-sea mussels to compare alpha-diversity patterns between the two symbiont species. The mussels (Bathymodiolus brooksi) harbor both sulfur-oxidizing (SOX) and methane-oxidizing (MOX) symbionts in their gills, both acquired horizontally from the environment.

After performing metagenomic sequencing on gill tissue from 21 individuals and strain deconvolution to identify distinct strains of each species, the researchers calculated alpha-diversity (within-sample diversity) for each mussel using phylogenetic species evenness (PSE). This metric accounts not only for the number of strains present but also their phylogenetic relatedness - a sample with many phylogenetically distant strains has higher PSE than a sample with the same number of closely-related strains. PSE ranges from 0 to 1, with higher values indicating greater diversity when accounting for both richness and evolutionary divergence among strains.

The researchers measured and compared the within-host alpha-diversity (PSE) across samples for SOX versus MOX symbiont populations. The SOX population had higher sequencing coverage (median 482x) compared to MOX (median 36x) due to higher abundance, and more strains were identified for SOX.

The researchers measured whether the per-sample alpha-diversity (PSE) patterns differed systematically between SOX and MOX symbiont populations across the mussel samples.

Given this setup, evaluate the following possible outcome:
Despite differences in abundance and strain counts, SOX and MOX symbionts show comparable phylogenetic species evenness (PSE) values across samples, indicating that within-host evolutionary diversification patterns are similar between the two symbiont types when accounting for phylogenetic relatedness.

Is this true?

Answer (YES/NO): NO